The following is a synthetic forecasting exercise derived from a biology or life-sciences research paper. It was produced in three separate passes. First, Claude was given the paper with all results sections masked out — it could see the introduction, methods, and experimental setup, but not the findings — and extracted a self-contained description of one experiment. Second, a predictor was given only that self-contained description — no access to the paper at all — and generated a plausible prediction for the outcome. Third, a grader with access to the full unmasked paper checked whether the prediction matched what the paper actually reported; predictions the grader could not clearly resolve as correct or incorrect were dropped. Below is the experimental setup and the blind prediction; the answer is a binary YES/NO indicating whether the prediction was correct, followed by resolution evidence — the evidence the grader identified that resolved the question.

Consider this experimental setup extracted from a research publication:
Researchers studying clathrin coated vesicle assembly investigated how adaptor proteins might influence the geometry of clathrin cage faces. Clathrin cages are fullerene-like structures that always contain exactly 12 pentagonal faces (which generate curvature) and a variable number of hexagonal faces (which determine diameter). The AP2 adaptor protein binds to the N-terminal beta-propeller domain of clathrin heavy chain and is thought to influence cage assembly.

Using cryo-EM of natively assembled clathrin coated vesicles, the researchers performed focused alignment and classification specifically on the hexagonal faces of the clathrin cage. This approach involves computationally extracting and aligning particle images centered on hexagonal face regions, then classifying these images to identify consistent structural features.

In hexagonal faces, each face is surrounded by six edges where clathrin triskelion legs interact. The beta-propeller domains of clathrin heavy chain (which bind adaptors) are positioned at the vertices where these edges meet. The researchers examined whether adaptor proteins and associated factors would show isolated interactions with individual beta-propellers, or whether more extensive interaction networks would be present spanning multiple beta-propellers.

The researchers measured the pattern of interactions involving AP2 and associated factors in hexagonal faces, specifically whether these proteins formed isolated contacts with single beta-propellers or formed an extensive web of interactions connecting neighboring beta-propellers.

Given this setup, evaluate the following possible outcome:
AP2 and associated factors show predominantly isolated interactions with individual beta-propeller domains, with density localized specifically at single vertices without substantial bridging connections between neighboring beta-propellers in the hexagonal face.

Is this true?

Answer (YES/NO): NO